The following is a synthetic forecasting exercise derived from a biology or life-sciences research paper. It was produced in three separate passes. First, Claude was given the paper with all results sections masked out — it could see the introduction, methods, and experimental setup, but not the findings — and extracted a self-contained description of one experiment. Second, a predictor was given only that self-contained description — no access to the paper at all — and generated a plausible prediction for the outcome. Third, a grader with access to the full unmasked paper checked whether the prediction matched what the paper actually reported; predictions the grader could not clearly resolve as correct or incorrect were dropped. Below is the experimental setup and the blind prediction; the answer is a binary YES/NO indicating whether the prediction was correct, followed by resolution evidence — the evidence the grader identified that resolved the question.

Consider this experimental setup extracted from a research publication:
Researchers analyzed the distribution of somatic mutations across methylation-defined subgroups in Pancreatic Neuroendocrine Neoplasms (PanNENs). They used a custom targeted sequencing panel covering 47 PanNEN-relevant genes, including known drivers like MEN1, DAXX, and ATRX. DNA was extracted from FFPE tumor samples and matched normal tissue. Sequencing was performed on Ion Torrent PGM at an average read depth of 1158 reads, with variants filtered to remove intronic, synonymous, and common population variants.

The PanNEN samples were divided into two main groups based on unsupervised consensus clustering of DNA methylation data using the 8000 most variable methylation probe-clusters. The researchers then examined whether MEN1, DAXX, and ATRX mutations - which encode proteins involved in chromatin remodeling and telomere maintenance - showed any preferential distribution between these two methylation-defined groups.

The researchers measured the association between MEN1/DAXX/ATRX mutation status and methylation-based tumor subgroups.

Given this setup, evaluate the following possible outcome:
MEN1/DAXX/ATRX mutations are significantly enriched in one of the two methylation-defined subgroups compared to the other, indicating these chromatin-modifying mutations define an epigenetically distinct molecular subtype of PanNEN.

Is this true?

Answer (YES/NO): YES